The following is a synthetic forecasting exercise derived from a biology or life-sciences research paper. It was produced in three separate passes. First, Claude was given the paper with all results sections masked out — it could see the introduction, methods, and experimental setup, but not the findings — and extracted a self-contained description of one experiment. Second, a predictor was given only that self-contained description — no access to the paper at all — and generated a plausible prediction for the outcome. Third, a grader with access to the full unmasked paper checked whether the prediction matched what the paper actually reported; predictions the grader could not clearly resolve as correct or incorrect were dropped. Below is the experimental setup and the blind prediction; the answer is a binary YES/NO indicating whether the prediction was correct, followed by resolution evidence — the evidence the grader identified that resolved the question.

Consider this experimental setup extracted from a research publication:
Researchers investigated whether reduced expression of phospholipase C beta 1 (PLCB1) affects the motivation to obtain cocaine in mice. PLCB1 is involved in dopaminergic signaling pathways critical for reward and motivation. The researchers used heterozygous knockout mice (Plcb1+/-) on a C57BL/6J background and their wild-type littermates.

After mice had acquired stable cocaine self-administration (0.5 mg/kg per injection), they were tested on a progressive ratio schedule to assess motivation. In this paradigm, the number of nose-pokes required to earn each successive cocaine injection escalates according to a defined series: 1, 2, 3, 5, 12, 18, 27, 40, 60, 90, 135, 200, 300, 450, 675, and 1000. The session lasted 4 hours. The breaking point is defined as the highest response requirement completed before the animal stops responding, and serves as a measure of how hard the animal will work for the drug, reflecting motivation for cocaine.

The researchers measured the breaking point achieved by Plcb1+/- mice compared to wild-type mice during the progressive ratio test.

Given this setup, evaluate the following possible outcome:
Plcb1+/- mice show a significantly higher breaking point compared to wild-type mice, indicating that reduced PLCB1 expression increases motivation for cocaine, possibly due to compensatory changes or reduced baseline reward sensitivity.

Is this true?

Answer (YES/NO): NO